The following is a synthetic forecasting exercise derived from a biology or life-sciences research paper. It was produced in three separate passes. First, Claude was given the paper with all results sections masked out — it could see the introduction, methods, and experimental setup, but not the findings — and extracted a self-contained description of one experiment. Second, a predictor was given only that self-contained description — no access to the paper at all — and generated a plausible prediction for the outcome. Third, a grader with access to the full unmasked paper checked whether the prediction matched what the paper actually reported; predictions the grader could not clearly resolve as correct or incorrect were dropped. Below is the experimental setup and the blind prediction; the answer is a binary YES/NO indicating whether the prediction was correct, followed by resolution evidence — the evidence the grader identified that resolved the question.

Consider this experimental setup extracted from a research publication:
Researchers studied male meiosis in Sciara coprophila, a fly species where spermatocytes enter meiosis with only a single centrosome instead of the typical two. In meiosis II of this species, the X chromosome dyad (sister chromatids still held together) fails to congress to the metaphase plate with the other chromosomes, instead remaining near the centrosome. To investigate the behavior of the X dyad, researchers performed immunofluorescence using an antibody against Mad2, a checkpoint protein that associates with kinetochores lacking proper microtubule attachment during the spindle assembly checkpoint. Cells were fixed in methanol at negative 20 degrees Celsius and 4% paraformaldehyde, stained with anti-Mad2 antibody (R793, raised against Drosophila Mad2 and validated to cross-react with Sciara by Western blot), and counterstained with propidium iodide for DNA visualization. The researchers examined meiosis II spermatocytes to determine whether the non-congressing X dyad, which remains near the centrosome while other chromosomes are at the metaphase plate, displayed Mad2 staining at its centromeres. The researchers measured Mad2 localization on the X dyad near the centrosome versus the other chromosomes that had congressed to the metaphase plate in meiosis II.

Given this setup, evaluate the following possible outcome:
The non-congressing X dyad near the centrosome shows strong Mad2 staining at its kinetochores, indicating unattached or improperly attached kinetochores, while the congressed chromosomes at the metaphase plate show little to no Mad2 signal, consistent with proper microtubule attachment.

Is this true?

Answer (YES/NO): NO